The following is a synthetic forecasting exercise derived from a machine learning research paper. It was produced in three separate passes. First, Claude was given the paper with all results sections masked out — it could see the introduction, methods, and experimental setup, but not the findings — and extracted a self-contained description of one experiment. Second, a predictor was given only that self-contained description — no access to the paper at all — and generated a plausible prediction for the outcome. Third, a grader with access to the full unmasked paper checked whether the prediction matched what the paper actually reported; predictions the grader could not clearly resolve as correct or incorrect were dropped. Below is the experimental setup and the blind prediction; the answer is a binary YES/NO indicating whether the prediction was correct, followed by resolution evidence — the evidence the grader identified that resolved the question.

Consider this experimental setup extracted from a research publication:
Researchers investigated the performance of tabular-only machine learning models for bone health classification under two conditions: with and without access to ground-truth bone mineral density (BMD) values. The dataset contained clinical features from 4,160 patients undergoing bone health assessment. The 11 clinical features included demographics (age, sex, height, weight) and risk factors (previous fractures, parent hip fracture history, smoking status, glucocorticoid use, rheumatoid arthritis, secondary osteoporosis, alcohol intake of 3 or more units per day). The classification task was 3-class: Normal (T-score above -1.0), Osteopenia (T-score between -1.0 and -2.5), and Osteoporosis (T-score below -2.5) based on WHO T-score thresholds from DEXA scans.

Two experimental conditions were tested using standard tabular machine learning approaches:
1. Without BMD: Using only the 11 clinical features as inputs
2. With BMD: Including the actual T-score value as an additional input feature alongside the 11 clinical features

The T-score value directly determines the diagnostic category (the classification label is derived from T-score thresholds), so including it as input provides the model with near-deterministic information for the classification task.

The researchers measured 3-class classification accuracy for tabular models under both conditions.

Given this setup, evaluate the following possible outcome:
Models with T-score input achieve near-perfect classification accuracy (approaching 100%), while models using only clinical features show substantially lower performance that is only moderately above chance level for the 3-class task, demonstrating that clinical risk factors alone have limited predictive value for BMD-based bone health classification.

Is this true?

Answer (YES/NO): NO